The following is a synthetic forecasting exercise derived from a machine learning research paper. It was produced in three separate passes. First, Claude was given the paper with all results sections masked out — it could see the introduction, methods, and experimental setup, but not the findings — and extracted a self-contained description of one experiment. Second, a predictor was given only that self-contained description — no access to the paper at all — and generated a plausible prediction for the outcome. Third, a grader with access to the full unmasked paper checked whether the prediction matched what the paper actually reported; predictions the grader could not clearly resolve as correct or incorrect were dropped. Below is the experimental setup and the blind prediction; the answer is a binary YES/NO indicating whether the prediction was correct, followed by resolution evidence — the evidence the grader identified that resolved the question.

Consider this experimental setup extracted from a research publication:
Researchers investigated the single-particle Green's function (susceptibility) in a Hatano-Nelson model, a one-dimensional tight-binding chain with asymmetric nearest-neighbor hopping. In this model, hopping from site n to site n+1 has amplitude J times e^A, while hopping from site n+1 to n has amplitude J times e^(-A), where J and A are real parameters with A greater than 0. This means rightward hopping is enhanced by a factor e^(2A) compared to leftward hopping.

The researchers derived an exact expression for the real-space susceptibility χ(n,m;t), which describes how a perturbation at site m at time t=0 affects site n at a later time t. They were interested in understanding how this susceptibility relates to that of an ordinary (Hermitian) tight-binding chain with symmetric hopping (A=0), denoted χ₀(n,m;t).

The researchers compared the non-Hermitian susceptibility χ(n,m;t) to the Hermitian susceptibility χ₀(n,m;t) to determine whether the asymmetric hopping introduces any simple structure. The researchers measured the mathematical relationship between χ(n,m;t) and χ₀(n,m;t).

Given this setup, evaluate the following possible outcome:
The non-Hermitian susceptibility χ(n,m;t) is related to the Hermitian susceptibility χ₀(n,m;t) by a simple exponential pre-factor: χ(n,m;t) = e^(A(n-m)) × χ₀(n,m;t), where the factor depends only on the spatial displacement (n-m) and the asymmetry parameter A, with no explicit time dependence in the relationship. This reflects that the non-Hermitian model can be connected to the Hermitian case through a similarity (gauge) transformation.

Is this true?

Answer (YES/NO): YES